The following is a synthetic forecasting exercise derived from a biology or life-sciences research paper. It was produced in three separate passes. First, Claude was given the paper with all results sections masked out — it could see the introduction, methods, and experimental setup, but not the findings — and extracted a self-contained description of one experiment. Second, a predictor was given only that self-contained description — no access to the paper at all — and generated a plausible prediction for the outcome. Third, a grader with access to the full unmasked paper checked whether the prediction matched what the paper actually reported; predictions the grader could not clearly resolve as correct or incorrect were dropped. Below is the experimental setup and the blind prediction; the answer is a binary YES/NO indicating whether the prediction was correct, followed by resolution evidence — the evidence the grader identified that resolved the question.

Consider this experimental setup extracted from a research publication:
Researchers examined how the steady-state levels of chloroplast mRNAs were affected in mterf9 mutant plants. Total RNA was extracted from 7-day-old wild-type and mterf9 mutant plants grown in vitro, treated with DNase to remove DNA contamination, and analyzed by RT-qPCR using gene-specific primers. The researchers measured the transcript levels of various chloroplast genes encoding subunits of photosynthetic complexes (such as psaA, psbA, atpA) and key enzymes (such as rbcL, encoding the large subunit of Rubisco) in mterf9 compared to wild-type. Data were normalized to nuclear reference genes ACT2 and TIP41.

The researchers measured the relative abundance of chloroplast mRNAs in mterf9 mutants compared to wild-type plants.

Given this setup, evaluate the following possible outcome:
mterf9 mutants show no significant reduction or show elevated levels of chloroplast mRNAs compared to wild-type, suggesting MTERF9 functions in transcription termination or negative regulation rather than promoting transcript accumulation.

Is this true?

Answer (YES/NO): NO